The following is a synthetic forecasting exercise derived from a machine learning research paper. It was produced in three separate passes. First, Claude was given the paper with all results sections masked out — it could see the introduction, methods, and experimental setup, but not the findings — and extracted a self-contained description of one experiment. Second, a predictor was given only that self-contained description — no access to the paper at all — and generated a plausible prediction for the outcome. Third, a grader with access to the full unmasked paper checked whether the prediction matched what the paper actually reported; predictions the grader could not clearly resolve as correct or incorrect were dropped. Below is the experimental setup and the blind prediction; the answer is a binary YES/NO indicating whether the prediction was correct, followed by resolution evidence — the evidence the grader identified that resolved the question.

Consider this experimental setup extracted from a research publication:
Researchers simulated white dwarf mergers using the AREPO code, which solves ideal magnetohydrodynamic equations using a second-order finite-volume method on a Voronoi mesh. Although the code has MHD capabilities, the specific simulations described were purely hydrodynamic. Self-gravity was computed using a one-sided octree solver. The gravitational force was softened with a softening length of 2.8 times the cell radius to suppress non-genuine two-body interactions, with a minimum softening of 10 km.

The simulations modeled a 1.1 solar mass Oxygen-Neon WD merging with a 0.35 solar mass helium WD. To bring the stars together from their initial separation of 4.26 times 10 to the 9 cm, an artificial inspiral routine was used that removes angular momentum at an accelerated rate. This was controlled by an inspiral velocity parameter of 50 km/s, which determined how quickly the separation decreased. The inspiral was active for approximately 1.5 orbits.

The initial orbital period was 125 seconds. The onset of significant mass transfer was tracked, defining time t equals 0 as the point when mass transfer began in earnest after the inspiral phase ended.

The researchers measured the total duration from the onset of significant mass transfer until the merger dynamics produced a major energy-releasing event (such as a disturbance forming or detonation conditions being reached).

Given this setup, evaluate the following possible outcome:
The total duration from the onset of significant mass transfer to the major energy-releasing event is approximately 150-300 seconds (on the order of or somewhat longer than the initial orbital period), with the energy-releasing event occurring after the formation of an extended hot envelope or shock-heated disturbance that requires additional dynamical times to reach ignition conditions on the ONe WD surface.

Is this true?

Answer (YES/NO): YES